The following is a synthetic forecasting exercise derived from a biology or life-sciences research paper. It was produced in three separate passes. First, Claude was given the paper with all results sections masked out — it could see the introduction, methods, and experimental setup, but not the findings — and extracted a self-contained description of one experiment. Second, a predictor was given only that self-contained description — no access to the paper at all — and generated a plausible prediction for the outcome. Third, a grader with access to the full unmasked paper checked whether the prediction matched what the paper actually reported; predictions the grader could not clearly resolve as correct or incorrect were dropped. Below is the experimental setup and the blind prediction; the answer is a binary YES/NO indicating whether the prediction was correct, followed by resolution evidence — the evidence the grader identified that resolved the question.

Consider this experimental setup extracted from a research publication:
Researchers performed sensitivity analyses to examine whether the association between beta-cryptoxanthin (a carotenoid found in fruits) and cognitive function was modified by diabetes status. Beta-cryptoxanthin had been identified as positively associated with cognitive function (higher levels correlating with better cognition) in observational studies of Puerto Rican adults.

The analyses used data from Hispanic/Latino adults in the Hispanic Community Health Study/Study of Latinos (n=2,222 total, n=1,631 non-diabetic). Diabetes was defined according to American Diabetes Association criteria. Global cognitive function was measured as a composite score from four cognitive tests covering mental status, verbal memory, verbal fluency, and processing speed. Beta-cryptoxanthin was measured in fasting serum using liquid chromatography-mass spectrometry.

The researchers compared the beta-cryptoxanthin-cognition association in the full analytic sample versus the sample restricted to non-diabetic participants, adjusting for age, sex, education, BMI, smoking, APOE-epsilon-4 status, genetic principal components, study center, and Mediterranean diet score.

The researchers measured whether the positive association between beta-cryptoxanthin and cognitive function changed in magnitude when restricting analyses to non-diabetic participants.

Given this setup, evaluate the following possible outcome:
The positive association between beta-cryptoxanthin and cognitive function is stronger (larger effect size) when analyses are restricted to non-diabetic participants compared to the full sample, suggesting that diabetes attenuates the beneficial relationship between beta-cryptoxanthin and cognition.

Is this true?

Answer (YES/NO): YES